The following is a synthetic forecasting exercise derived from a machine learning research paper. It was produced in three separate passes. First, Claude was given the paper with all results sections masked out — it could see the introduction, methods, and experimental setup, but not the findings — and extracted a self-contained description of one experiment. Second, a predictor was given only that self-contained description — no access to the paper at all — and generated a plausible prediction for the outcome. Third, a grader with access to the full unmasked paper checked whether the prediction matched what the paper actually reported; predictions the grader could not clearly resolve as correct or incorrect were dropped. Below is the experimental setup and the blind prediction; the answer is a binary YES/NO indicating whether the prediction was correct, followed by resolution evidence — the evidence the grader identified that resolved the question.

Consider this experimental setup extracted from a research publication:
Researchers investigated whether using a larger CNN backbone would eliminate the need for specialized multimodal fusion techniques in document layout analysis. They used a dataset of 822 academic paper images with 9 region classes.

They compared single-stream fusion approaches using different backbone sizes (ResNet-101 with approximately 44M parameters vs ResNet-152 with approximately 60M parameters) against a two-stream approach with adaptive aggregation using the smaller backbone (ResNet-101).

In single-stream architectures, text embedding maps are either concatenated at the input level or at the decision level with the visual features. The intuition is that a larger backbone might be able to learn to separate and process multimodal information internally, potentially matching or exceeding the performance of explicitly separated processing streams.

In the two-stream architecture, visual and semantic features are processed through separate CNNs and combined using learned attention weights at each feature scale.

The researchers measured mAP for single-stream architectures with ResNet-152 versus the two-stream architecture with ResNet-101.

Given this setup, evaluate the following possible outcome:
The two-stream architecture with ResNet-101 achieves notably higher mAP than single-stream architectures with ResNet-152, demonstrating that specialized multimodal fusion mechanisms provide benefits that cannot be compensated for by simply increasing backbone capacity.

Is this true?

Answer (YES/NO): NO